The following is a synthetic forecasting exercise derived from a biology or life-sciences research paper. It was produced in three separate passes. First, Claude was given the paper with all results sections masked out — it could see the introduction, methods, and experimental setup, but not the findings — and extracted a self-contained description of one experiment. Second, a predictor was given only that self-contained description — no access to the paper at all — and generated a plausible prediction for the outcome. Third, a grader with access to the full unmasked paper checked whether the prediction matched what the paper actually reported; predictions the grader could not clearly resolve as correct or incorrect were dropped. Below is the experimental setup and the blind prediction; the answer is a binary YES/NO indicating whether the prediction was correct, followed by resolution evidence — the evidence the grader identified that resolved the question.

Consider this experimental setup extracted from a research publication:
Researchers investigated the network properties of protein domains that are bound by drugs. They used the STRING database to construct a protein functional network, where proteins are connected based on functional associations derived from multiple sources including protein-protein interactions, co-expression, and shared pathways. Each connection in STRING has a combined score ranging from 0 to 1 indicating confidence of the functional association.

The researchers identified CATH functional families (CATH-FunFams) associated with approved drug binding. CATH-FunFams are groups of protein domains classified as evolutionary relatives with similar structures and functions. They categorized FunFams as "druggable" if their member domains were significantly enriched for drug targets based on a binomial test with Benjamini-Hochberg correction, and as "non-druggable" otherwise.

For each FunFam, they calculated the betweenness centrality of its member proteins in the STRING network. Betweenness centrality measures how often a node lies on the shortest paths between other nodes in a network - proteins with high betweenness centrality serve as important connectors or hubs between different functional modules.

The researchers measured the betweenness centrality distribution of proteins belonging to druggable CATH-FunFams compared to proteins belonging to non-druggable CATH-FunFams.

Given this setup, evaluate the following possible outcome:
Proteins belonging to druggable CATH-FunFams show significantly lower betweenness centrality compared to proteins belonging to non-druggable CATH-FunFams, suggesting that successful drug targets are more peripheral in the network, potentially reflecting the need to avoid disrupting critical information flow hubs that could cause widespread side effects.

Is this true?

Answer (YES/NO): NO